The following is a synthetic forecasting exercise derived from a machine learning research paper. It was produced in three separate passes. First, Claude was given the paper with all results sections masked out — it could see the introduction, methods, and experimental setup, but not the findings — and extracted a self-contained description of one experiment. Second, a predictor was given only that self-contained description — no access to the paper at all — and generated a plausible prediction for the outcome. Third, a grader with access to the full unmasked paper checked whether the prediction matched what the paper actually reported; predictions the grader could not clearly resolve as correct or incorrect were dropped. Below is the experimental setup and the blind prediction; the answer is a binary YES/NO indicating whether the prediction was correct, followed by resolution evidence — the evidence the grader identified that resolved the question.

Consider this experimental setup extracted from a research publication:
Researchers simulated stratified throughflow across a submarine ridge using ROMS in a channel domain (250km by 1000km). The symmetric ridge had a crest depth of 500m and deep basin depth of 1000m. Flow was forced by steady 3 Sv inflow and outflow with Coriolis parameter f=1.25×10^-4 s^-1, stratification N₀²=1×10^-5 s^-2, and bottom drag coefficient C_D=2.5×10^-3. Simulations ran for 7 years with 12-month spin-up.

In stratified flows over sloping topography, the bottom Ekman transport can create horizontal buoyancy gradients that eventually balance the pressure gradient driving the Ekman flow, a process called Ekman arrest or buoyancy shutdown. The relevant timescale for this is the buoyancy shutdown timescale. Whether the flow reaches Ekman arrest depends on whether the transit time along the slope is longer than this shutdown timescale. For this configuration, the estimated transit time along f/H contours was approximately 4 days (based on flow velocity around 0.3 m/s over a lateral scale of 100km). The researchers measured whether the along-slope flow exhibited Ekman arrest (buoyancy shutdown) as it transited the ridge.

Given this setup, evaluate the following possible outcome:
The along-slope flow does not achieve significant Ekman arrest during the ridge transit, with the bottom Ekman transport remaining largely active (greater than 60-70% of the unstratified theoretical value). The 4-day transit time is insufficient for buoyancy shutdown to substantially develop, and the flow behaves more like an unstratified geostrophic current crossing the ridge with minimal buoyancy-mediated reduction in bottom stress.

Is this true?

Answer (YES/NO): YES